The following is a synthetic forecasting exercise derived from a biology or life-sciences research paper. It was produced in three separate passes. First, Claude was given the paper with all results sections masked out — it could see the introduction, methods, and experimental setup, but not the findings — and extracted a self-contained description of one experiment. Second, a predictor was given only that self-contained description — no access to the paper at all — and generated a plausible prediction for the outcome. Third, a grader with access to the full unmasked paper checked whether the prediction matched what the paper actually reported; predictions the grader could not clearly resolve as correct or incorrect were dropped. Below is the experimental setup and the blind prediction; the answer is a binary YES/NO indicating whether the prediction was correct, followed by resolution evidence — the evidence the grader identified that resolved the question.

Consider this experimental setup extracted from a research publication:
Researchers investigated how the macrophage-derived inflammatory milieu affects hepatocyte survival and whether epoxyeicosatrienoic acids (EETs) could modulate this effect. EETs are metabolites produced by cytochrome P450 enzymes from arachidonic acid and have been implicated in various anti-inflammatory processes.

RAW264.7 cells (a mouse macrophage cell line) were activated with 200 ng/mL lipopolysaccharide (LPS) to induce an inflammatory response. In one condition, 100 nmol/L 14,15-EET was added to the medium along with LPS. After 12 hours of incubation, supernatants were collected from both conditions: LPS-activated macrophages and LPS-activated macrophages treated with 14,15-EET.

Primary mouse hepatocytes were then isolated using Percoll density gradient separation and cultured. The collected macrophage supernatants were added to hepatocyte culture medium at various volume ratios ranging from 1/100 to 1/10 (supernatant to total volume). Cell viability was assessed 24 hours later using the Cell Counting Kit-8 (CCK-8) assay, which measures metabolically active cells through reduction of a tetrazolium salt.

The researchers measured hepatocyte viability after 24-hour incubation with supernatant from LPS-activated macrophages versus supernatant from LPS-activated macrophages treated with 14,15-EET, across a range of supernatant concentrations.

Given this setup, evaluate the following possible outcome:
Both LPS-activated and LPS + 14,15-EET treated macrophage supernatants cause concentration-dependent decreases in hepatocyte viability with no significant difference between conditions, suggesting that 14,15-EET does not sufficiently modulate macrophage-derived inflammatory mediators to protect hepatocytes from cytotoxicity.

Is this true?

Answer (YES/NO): NO